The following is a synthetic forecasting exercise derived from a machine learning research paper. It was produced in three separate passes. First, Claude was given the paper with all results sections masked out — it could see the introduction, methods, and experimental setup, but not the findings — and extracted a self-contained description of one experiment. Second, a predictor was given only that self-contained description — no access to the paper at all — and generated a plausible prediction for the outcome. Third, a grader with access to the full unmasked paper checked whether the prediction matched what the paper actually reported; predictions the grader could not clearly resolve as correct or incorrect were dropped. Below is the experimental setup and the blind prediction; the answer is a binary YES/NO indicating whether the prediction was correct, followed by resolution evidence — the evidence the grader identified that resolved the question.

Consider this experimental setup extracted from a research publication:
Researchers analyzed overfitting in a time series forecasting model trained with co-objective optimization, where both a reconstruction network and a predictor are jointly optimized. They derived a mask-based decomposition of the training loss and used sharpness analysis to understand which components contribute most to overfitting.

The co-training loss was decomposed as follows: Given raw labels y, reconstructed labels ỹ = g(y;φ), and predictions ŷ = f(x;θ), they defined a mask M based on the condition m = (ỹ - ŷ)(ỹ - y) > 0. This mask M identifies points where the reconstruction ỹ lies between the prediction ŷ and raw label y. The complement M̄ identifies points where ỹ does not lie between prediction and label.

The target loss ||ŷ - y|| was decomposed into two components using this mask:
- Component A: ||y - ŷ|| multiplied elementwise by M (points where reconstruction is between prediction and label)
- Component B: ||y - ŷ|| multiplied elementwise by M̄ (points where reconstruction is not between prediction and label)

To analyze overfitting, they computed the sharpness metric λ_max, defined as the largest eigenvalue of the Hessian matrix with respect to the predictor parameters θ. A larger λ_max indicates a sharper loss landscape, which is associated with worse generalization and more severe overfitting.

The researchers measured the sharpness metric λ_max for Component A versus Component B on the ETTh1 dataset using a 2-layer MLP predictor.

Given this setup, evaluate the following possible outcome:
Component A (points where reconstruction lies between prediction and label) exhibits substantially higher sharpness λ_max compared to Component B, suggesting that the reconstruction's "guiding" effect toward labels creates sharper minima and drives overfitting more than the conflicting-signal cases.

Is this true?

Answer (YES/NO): YES